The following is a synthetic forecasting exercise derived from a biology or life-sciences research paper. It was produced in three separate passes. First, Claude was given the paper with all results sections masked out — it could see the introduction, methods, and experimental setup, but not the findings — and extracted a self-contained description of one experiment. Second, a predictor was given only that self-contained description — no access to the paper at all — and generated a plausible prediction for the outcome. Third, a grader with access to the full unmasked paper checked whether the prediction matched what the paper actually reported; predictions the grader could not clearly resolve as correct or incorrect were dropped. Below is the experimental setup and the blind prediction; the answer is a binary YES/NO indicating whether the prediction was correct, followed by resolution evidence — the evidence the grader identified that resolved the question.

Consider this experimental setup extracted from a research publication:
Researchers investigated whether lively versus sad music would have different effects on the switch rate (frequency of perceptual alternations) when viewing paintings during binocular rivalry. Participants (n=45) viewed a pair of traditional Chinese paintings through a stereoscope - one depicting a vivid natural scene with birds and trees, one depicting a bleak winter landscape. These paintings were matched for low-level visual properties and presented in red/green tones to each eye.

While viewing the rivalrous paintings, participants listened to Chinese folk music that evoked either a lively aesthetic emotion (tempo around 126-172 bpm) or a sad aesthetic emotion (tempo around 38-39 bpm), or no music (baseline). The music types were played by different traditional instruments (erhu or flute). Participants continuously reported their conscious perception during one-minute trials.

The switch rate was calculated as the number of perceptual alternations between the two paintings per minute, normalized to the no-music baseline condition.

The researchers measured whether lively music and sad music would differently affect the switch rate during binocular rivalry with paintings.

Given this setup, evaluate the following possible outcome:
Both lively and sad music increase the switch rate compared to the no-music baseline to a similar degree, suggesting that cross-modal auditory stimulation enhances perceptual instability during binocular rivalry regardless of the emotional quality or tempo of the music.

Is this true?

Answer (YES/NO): NO